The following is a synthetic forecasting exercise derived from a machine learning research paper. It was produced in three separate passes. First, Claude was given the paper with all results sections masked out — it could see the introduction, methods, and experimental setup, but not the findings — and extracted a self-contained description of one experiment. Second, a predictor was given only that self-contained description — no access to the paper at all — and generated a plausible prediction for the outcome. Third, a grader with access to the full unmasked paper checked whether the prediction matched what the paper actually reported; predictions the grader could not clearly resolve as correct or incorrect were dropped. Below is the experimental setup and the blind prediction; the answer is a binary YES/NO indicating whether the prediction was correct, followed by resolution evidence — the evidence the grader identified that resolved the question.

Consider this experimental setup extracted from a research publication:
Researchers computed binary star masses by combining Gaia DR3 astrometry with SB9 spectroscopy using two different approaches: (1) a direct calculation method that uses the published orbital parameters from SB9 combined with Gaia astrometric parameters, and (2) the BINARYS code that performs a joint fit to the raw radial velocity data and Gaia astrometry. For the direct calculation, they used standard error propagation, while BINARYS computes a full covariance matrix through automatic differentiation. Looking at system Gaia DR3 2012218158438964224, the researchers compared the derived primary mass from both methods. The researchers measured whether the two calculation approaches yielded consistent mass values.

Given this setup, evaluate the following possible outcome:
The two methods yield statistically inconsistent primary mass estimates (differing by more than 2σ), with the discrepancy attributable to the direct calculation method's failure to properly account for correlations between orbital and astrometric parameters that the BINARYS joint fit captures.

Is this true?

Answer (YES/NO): NO